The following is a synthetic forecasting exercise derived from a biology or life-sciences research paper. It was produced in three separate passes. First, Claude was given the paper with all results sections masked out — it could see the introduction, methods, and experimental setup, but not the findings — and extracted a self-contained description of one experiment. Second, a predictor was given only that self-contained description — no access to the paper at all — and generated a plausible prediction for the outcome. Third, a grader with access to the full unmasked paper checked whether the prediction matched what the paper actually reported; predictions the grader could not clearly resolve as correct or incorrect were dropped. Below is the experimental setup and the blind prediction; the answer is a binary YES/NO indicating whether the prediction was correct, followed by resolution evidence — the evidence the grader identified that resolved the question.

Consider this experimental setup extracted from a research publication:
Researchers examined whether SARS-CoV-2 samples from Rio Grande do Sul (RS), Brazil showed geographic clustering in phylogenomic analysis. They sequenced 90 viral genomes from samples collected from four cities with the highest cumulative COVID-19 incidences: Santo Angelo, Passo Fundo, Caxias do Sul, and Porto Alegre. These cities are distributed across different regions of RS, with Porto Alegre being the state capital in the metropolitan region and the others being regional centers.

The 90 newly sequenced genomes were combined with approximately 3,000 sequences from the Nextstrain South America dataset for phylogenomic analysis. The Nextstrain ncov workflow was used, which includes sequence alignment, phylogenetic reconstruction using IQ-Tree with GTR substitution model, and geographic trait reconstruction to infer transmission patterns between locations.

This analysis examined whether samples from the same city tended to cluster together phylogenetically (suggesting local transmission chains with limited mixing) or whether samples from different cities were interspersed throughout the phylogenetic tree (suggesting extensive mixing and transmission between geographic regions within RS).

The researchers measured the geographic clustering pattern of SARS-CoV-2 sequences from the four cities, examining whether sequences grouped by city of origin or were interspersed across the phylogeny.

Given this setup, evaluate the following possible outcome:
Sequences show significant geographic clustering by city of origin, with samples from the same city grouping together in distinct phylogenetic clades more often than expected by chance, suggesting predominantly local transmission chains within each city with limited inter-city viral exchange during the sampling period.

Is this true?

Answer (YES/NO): NO